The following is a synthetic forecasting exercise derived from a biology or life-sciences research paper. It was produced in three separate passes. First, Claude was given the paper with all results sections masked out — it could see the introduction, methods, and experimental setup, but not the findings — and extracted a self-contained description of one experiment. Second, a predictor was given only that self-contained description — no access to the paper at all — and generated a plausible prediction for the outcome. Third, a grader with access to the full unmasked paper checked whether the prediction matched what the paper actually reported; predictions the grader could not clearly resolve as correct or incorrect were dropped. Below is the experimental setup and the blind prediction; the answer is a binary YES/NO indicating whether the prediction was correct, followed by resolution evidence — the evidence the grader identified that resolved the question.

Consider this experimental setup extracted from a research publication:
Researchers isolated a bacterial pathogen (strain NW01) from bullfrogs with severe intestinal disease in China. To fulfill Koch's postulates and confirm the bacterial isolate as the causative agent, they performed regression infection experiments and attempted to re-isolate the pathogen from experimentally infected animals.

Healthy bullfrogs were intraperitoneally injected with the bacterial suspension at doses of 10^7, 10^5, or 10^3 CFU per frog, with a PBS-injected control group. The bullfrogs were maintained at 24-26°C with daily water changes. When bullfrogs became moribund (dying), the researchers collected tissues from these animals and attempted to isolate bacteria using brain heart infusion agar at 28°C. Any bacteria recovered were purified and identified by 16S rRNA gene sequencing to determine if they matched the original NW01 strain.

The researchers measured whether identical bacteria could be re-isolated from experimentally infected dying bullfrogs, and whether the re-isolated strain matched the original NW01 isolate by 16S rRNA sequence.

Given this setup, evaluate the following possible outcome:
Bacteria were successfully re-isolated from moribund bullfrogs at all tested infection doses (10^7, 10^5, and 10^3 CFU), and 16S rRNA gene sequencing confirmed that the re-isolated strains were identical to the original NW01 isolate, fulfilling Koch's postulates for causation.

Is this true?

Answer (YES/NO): NO